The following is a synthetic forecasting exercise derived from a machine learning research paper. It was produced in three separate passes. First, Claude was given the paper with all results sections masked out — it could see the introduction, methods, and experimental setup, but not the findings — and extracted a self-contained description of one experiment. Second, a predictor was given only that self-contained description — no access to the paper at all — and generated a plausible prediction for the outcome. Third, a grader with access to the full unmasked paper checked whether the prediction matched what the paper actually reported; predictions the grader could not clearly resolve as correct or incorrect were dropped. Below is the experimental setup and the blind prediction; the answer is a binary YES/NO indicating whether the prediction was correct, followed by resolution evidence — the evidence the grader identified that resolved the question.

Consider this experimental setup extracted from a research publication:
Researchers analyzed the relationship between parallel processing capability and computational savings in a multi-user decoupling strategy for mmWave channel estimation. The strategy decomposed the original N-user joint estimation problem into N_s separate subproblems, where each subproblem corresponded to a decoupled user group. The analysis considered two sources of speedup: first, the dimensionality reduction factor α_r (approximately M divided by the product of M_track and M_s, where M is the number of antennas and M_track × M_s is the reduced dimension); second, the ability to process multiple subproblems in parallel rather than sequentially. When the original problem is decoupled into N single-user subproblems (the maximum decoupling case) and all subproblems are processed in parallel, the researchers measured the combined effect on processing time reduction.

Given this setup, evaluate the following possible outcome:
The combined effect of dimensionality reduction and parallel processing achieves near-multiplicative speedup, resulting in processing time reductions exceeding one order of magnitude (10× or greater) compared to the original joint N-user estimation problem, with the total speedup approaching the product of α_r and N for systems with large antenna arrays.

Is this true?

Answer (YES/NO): YES